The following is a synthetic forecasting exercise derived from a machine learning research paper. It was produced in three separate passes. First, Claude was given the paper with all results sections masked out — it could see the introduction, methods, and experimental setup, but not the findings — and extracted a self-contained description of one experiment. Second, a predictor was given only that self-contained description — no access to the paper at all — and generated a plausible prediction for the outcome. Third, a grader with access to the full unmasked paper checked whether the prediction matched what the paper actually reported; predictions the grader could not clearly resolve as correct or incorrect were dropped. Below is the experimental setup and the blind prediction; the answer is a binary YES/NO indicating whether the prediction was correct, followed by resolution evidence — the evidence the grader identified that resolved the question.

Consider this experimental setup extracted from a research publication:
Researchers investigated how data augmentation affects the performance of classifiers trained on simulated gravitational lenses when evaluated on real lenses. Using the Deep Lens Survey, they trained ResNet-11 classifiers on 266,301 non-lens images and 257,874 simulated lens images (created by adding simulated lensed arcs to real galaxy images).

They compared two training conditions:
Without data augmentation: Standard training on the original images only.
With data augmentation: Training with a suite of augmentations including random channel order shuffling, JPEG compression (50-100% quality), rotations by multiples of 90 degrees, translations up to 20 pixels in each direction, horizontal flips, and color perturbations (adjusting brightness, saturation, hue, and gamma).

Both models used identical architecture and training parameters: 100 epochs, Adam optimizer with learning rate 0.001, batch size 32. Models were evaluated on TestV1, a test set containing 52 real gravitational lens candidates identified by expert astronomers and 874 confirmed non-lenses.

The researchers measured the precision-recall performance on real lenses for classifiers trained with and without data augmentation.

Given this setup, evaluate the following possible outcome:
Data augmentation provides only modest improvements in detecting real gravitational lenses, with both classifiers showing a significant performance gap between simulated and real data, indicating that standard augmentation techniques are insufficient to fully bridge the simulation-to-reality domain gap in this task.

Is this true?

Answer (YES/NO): NO